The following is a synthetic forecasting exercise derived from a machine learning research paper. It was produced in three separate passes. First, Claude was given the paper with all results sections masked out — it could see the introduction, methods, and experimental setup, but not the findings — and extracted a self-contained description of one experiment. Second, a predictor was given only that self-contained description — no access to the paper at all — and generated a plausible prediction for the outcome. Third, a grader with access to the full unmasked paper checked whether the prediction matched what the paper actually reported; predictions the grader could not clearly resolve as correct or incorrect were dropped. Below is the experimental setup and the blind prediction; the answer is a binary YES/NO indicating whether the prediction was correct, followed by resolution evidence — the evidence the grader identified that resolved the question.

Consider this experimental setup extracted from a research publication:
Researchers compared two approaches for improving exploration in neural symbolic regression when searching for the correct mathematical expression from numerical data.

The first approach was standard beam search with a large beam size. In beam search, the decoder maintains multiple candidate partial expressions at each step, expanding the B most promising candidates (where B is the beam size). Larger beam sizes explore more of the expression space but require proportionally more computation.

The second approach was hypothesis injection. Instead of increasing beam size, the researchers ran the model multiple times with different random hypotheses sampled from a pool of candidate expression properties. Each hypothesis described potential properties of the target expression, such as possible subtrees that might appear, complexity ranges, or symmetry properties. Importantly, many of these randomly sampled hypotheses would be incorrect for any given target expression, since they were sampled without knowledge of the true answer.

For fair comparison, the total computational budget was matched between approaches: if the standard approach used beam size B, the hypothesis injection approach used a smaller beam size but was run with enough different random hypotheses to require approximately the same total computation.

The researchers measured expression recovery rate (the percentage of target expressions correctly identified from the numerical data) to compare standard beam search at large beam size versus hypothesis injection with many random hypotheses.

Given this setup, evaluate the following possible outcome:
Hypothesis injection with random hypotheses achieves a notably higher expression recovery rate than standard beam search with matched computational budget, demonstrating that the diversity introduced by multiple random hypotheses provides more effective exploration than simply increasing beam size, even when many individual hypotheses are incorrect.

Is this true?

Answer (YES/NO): YES